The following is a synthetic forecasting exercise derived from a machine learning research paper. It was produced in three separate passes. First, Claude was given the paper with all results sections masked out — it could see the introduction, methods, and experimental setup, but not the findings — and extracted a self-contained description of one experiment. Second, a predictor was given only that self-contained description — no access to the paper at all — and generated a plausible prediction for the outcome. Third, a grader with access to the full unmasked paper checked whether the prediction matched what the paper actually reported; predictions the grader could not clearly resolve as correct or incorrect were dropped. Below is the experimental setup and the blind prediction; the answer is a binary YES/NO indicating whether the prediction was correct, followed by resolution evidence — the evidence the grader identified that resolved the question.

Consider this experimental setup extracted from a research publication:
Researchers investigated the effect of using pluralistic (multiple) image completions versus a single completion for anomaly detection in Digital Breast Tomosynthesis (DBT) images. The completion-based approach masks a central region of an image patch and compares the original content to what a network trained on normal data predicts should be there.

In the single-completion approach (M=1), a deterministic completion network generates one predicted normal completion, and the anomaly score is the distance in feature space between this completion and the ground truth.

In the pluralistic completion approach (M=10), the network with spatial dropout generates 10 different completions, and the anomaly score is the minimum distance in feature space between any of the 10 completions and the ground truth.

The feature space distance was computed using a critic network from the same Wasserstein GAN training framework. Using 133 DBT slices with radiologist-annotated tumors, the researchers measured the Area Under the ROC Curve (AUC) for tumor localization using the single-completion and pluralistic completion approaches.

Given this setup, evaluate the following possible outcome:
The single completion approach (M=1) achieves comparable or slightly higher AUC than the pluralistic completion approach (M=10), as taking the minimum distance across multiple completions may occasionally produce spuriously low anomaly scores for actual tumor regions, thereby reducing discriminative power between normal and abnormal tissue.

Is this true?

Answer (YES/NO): NO